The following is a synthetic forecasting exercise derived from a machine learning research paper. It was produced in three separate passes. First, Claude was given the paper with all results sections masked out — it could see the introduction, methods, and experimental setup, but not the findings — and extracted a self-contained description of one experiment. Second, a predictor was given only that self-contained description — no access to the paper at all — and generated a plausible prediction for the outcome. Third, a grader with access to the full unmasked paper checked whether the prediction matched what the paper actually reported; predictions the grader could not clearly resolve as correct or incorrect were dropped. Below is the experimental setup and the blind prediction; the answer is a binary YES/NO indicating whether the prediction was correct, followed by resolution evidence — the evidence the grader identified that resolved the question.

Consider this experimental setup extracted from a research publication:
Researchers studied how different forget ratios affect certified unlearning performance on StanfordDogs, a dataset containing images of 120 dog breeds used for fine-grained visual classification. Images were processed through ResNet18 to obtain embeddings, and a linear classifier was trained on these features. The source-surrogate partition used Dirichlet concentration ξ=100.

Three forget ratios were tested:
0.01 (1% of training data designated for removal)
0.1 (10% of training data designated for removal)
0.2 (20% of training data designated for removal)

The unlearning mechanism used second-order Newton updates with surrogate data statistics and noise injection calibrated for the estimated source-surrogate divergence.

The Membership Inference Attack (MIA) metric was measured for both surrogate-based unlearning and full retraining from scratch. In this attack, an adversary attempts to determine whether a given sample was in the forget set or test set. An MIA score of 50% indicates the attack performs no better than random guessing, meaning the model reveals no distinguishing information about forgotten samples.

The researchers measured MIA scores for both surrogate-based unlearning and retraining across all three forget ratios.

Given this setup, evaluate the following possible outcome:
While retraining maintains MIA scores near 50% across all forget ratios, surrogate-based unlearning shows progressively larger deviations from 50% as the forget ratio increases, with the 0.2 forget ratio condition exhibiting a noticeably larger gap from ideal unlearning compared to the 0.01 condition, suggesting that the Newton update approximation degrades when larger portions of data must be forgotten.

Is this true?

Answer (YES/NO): NO